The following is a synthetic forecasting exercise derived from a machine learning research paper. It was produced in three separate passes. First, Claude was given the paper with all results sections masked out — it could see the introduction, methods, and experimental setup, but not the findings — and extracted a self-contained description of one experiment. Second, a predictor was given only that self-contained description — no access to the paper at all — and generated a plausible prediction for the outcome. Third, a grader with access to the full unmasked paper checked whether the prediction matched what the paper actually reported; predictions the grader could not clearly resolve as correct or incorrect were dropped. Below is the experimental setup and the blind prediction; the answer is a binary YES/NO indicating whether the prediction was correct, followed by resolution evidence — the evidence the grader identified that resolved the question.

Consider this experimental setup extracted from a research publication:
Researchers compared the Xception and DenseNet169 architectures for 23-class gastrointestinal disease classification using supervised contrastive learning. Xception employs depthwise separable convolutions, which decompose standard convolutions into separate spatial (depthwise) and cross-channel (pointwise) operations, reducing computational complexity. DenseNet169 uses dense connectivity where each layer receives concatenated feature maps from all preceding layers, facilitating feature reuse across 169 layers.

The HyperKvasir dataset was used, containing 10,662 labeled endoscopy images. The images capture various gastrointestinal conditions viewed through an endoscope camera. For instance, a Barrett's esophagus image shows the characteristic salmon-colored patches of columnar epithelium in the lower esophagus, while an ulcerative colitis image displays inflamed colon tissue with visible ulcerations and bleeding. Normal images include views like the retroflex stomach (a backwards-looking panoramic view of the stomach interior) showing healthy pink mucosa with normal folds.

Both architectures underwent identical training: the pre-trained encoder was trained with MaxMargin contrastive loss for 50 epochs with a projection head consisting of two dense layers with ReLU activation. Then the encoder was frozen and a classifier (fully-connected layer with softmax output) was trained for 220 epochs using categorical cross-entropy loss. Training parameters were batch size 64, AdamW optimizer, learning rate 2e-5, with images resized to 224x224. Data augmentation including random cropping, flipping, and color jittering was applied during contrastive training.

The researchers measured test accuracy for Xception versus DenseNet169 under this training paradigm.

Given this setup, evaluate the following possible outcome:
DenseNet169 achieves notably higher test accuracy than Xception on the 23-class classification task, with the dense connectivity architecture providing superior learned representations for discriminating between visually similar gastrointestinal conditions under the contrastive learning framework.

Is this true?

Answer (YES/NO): NO